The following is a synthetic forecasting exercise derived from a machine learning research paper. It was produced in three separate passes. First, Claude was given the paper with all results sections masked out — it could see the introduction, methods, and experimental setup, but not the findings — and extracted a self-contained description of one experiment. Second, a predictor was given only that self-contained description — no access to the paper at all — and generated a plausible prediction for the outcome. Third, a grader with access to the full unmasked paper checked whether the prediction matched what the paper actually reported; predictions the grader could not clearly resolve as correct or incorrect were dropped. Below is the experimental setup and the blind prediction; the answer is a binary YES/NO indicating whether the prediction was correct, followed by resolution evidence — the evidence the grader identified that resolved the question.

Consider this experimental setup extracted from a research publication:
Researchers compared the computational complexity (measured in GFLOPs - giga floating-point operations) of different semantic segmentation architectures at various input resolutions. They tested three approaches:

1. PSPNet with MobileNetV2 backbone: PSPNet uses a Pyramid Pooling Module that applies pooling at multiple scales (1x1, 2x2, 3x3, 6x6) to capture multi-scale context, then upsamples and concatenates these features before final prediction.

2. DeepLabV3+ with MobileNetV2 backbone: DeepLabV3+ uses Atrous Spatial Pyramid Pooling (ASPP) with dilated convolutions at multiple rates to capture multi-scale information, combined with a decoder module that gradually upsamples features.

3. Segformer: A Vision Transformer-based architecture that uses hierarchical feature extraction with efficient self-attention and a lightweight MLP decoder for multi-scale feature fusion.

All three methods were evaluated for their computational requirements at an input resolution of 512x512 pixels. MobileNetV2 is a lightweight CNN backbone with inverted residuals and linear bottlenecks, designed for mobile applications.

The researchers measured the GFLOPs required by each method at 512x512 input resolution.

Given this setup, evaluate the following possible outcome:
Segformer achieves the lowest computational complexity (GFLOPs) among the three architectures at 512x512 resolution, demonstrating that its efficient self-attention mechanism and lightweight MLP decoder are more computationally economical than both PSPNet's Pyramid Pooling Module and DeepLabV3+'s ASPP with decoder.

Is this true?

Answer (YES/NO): YES